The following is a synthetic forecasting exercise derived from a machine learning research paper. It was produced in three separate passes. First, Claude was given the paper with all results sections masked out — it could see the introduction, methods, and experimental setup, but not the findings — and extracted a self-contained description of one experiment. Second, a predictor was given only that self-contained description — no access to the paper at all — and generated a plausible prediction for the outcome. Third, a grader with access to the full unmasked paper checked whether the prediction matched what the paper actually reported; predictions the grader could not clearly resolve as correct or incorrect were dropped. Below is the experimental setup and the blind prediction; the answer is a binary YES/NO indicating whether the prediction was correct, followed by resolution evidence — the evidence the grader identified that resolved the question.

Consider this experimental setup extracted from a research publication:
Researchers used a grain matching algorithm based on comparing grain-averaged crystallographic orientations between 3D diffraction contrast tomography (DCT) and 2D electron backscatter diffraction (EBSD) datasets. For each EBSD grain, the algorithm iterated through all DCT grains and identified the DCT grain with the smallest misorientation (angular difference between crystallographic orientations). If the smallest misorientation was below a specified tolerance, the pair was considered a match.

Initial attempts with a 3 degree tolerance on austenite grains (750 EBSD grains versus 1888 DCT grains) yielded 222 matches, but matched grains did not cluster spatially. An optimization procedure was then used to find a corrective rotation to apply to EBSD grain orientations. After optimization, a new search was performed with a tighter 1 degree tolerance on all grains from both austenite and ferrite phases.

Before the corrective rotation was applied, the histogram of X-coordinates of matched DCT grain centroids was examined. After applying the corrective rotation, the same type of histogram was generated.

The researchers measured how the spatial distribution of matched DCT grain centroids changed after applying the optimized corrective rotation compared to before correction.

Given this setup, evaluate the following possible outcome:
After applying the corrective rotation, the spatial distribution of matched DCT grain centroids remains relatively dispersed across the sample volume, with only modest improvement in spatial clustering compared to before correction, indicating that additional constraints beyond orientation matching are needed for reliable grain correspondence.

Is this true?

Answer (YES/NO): NO